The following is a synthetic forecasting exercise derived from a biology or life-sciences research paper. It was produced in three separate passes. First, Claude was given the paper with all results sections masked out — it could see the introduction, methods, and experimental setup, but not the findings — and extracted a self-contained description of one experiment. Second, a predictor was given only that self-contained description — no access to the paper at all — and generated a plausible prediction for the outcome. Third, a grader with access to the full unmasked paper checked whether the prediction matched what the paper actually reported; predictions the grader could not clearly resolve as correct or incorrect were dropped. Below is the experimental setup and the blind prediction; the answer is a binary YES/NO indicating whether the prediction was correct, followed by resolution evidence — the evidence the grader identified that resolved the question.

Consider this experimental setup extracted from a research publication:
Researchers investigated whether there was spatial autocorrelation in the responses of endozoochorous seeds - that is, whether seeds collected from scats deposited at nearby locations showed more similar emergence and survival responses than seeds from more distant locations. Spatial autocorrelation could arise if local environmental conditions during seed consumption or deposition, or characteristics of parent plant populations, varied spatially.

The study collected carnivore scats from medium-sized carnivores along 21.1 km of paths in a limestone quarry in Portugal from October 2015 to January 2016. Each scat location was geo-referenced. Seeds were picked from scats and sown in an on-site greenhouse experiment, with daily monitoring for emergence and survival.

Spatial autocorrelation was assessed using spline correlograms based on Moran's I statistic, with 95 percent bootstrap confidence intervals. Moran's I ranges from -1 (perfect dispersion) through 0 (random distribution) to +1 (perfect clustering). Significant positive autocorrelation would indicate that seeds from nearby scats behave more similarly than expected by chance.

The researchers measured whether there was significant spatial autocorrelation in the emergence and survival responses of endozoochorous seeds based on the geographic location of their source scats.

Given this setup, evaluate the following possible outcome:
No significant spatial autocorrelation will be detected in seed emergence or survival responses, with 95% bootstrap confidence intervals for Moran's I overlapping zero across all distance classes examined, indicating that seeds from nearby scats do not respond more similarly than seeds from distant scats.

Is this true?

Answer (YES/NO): YES